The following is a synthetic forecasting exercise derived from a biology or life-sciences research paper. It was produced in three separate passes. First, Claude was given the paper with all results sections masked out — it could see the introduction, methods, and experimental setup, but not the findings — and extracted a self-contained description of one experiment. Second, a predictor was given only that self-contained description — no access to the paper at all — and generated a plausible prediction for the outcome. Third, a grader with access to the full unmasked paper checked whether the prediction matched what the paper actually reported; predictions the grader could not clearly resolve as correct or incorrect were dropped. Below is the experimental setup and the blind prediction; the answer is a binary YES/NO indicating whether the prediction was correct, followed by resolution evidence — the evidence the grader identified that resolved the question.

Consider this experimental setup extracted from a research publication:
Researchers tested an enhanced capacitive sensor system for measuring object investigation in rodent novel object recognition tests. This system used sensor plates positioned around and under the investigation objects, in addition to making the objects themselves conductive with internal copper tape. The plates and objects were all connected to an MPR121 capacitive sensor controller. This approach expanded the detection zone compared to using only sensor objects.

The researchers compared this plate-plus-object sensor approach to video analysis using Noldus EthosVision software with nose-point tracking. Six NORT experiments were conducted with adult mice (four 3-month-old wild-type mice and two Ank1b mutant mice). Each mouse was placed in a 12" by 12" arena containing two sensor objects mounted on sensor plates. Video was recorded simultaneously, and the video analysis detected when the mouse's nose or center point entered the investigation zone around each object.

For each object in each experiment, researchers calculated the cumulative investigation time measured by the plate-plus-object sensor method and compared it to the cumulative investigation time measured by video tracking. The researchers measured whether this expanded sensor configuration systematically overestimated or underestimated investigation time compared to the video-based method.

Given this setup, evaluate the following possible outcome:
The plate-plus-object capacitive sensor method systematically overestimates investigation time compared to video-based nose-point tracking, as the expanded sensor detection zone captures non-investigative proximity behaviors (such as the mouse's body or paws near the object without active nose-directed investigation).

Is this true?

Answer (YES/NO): YES